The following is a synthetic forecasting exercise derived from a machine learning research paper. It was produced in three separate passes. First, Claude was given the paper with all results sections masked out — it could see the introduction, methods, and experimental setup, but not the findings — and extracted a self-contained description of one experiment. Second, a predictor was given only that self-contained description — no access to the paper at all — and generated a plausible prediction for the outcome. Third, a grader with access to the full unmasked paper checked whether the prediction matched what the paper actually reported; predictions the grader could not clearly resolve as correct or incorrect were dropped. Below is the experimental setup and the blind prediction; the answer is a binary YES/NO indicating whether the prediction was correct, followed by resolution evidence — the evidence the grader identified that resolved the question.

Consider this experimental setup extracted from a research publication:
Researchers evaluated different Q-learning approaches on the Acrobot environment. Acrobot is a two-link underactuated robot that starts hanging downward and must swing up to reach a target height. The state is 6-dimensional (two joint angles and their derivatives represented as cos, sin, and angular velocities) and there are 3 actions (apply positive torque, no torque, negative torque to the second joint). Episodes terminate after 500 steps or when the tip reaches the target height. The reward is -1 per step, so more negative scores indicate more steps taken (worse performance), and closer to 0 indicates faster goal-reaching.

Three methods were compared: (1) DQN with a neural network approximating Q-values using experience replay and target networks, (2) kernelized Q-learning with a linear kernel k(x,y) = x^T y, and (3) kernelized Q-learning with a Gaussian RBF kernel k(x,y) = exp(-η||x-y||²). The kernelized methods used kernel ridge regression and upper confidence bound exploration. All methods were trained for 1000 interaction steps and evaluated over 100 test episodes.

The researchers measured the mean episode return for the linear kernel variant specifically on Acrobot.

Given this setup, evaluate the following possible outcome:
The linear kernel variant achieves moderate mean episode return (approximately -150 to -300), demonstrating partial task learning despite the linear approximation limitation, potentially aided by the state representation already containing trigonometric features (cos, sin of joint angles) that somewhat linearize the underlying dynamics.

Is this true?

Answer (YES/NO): NO